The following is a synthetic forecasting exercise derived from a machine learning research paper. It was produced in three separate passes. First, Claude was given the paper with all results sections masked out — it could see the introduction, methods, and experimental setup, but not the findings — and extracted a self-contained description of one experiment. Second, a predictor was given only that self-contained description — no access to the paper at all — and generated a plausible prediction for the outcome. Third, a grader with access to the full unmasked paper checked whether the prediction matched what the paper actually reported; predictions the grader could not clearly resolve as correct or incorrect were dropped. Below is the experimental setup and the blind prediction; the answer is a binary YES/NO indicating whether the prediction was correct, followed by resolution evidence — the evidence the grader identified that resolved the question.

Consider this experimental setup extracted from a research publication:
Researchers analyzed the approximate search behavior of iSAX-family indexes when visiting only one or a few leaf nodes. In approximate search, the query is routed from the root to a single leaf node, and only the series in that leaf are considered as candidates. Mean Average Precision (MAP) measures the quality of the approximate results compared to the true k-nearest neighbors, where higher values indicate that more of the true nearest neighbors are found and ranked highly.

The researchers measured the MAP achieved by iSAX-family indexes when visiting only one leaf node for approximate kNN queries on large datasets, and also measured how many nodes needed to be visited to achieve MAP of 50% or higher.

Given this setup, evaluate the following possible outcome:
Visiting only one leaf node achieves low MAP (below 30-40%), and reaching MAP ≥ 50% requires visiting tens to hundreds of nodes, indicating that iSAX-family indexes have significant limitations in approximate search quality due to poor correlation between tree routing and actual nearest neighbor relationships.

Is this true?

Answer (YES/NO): YES